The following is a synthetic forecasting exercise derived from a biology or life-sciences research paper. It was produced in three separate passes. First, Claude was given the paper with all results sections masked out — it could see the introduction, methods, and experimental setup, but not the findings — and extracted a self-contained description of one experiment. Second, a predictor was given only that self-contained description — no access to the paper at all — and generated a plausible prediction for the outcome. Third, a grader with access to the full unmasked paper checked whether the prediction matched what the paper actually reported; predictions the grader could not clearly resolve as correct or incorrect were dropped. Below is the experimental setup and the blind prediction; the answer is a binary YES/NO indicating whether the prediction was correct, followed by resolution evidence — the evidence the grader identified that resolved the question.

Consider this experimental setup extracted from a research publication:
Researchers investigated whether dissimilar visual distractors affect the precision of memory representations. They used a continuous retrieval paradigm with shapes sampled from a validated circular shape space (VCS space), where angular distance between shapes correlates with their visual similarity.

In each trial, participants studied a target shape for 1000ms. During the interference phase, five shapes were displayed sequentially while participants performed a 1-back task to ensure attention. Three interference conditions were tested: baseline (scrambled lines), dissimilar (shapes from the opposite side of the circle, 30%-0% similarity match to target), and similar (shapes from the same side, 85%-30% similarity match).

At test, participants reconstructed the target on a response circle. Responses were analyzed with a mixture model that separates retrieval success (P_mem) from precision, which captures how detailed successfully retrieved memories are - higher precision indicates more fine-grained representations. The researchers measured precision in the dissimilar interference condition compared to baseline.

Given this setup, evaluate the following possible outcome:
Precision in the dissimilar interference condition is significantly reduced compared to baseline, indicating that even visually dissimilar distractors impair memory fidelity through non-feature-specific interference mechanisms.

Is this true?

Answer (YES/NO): NO